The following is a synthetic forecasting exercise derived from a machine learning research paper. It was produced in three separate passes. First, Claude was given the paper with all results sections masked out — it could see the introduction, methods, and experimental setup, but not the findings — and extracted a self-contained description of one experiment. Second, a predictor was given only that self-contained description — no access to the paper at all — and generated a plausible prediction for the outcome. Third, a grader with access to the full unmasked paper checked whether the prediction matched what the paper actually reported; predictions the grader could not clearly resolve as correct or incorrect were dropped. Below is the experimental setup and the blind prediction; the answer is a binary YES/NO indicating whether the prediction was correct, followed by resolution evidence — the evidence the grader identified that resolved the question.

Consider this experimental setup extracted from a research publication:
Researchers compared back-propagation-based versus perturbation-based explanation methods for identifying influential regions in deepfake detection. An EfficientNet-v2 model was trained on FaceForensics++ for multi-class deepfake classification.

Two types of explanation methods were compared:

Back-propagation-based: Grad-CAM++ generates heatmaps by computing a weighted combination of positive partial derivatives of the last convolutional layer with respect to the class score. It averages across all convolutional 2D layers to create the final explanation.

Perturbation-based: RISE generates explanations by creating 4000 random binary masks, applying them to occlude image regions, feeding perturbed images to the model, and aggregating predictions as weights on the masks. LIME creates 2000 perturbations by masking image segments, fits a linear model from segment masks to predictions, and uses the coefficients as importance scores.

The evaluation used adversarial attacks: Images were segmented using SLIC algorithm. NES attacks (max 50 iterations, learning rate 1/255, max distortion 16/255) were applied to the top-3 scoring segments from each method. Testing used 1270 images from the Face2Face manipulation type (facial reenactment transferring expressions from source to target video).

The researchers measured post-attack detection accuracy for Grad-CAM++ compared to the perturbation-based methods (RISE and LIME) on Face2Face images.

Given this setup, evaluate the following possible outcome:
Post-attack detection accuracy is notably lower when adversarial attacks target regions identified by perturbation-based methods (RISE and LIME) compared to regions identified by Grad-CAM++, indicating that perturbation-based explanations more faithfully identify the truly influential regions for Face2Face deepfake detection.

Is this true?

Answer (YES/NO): YES